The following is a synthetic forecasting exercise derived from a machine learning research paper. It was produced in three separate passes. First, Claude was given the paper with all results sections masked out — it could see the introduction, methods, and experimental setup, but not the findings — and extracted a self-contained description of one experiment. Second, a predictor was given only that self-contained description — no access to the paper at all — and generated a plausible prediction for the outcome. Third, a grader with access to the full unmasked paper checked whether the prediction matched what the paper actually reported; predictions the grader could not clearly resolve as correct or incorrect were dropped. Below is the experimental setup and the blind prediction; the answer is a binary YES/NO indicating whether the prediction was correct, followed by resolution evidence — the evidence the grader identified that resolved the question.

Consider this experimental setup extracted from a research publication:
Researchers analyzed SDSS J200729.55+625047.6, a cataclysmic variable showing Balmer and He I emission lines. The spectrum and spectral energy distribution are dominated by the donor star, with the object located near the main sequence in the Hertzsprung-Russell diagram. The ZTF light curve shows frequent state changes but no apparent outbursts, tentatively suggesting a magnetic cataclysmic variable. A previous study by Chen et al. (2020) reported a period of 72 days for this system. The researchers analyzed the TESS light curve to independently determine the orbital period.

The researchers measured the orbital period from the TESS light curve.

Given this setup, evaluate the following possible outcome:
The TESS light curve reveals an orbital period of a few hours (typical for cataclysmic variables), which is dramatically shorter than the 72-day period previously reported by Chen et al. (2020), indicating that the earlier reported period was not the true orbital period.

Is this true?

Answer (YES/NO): YES